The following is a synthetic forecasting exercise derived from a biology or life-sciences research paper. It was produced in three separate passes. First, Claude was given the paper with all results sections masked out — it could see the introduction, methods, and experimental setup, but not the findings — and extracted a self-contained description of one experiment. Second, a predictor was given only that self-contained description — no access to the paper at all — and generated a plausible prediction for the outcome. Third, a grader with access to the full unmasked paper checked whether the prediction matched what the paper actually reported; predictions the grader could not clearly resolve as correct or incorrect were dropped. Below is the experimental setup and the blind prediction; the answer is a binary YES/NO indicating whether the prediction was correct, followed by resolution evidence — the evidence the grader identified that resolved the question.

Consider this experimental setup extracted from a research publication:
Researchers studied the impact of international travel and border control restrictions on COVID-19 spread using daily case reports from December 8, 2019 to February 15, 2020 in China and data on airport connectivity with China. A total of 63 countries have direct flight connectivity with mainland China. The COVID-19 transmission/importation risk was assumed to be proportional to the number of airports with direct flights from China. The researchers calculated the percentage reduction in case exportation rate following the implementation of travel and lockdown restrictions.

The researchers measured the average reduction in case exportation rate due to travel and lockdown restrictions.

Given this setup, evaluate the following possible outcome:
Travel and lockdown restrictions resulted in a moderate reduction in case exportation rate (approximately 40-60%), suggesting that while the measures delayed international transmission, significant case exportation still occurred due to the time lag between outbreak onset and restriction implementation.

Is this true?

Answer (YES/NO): NO